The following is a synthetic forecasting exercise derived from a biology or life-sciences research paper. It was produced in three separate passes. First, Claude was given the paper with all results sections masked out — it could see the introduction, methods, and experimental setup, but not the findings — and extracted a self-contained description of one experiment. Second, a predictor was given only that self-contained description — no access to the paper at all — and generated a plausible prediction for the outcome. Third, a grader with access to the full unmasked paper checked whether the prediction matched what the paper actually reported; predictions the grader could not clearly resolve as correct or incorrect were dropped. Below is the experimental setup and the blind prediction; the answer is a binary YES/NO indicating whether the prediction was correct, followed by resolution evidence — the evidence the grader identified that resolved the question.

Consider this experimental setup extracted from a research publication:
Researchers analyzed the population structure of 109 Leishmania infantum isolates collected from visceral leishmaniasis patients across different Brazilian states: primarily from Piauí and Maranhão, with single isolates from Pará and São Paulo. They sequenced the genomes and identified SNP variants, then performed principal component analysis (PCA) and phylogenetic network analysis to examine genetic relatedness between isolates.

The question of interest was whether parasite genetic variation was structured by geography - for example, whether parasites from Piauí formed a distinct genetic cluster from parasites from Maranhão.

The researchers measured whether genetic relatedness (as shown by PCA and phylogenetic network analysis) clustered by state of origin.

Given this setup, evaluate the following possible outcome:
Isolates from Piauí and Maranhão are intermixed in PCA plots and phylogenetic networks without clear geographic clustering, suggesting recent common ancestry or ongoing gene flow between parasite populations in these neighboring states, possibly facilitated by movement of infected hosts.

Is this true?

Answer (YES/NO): YES